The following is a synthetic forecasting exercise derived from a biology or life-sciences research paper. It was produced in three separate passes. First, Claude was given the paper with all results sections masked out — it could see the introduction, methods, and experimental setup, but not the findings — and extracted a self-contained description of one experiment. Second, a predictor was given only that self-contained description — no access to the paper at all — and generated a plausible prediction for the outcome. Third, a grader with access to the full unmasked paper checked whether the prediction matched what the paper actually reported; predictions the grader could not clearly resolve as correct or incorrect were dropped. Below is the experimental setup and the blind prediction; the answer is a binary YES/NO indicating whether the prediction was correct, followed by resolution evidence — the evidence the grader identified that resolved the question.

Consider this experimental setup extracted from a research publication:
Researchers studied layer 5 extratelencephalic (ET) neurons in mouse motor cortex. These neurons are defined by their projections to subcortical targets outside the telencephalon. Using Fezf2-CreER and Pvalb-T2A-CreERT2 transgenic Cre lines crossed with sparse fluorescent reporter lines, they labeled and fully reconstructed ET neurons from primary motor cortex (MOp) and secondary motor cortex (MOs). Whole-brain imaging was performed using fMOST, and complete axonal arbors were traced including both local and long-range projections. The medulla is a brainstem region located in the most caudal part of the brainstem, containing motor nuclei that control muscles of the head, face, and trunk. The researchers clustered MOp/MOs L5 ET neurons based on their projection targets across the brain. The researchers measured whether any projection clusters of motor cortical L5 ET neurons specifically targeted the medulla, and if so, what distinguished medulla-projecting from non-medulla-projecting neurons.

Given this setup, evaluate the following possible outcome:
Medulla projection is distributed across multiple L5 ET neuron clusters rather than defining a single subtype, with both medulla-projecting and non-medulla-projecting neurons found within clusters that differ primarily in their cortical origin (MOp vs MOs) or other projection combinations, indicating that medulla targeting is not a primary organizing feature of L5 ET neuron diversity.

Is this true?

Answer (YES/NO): NO